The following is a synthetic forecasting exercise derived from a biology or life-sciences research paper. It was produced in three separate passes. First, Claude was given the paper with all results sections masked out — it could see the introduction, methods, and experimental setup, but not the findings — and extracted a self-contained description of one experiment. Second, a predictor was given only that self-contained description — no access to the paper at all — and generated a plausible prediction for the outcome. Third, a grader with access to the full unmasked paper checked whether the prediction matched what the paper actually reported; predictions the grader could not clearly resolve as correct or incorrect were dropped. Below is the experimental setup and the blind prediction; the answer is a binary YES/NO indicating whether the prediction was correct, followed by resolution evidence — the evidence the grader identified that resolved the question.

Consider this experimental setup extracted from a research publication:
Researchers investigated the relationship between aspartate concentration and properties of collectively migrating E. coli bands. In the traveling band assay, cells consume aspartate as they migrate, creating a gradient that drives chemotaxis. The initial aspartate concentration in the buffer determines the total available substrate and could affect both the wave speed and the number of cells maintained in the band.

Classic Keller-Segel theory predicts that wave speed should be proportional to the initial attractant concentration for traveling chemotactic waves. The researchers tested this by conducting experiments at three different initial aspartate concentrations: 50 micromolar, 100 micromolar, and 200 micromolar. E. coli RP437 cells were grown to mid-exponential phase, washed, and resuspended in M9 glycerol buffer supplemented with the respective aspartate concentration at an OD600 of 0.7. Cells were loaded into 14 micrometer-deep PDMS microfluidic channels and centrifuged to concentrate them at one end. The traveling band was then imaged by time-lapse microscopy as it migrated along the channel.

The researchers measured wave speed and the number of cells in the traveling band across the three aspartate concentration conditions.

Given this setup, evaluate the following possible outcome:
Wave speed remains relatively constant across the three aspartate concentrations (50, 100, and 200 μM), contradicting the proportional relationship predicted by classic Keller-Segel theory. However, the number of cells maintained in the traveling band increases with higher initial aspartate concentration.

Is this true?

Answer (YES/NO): NO